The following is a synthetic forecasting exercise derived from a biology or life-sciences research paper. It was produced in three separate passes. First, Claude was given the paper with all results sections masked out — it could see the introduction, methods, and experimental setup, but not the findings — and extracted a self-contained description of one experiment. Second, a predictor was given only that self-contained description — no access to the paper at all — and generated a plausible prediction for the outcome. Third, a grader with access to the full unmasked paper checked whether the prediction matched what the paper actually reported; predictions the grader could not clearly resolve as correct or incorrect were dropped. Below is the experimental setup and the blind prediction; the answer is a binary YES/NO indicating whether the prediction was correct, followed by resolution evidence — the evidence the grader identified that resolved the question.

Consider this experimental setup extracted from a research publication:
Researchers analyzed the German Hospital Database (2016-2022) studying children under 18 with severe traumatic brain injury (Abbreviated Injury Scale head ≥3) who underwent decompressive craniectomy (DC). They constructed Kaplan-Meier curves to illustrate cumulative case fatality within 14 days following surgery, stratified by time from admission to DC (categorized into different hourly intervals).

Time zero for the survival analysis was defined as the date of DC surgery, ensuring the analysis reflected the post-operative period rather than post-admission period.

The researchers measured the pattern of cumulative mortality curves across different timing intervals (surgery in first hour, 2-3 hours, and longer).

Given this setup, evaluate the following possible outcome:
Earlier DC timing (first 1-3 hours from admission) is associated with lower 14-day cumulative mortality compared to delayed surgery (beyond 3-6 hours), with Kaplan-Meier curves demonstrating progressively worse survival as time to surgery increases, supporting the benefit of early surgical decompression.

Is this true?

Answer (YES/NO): NO